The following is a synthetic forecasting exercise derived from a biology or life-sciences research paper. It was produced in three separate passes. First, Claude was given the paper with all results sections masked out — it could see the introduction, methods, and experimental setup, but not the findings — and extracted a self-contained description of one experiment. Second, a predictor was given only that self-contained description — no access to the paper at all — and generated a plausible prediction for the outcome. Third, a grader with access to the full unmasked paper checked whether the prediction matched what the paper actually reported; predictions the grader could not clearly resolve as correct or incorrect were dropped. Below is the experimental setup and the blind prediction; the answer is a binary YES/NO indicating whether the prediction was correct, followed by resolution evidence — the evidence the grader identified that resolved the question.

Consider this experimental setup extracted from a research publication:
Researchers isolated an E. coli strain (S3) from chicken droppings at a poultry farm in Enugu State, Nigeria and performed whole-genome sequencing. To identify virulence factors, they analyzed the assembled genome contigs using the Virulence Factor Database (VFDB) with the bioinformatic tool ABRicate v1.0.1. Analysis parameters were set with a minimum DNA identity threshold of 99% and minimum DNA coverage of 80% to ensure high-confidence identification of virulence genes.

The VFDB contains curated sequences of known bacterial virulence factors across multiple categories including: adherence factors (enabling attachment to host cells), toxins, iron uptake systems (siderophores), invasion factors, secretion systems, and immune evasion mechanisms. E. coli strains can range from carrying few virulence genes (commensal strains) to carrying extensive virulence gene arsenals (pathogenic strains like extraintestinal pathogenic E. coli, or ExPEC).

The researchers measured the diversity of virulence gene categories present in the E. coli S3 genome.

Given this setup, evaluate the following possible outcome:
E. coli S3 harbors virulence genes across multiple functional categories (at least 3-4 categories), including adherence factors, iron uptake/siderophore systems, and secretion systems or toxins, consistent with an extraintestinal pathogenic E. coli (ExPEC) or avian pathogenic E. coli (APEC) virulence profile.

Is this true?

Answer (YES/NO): YES